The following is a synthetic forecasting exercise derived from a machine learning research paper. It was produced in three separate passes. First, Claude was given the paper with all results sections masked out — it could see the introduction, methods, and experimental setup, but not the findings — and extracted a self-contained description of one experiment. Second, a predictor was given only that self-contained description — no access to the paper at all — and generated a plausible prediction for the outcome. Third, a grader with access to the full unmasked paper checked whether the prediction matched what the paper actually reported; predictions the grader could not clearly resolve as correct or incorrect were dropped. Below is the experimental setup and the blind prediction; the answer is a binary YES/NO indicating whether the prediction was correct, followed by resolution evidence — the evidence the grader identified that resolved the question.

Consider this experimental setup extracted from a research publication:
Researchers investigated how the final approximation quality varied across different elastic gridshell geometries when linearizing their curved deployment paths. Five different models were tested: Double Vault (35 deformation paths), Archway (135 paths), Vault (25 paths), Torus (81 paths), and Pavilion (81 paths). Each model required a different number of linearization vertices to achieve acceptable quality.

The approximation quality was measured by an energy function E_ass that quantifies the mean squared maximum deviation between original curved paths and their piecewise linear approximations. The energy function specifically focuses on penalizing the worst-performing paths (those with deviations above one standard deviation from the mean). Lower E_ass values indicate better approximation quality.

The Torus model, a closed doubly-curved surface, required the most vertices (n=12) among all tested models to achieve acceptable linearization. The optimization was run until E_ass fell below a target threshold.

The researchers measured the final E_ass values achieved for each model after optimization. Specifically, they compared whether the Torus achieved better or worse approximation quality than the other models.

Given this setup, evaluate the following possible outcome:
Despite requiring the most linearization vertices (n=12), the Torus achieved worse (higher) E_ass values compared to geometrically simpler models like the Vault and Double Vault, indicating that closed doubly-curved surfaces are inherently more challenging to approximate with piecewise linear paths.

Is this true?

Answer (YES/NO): NO